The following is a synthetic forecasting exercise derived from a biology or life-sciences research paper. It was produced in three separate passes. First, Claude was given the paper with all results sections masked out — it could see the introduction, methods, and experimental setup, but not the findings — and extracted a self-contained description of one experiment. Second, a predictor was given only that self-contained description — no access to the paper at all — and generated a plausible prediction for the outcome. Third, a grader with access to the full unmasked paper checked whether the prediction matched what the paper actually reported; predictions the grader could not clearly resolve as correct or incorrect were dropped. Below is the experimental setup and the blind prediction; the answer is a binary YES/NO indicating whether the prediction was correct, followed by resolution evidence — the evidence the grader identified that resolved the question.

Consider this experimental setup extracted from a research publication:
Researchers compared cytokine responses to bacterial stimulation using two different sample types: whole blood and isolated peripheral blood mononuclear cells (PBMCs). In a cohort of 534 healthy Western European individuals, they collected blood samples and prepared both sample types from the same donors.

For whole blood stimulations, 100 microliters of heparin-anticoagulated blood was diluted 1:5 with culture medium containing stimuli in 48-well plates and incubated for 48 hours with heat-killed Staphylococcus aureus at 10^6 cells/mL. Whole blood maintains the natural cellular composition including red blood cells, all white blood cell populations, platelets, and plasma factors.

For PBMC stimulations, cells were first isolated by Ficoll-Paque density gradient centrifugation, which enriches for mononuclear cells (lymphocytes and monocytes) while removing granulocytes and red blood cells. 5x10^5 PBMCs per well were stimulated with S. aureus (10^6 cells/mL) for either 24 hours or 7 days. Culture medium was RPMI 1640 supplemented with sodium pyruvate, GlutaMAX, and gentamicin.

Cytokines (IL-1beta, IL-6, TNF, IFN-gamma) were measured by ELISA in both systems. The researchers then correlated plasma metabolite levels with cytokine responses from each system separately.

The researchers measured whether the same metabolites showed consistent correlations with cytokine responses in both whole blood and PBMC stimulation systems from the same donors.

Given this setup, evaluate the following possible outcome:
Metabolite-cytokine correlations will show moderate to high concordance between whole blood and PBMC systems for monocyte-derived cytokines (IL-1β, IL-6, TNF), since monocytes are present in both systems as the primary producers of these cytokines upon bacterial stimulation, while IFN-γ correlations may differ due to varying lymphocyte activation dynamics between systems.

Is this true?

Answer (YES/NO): NO